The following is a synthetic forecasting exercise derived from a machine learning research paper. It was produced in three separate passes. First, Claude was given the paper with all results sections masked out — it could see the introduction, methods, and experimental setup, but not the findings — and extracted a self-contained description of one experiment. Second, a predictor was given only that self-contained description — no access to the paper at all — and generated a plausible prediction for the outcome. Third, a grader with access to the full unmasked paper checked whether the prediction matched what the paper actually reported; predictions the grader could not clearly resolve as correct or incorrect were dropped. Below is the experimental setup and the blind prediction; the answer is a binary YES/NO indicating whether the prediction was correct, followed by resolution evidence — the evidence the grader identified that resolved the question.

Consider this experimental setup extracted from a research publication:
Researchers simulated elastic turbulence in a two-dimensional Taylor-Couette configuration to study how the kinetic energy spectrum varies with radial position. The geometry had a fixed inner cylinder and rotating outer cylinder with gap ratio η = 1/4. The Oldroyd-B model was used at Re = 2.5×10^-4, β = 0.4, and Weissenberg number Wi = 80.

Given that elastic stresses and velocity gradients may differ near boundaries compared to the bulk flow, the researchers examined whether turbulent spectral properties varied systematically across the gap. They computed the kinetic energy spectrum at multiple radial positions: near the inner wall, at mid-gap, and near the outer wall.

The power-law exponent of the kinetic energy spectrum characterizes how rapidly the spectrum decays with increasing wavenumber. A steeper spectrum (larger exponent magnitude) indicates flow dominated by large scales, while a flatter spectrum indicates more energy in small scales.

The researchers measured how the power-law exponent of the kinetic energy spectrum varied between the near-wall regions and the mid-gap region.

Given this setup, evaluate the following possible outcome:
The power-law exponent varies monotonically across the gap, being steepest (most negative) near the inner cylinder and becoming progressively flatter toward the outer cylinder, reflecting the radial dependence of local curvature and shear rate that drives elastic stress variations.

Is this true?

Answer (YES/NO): NO